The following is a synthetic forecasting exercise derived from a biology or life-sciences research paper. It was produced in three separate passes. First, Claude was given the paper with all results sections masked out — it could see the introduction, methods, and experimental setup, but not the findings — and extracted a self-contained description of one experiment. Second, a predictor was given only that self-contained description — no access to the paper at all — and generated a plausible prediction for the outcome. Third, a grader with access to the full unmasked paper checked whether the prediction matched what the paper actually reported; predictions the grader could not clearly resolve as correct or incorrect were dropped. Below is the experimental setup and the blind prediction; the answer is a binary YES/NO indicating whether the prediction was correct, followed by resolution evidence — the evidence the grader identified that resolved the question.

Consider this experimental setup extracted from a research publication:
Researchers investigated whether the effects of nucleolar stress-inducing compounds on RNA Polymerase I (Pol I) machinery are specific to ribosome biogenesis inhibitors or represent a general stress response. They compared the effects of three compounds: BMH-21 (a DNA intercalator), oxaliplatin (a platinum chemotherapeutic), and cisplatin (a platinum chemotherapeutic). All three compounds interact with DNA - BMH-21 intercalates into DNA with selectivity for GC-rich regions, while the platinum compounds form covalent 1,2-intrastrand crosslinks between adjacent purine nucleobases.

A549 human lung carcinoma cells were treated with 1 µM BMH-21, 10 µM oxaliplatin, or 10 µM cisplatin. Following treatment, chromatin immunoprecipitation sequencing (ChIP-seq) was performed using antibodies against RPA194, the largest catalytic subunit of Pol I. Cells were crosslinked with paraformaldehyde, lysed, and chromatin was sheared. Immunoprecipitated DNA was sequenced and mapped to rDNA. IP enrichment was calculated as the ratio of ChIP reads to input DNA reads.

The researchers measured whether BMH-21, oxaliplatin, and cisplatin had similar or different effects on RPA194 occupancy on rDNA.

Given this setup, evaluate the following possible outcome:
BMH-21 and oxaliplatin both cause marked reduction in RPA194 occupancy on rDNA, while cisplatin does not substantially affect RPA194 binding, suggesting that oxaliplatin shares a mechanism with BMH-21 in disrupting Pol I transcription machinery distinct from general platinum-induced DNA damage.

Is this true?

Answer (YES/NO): NO